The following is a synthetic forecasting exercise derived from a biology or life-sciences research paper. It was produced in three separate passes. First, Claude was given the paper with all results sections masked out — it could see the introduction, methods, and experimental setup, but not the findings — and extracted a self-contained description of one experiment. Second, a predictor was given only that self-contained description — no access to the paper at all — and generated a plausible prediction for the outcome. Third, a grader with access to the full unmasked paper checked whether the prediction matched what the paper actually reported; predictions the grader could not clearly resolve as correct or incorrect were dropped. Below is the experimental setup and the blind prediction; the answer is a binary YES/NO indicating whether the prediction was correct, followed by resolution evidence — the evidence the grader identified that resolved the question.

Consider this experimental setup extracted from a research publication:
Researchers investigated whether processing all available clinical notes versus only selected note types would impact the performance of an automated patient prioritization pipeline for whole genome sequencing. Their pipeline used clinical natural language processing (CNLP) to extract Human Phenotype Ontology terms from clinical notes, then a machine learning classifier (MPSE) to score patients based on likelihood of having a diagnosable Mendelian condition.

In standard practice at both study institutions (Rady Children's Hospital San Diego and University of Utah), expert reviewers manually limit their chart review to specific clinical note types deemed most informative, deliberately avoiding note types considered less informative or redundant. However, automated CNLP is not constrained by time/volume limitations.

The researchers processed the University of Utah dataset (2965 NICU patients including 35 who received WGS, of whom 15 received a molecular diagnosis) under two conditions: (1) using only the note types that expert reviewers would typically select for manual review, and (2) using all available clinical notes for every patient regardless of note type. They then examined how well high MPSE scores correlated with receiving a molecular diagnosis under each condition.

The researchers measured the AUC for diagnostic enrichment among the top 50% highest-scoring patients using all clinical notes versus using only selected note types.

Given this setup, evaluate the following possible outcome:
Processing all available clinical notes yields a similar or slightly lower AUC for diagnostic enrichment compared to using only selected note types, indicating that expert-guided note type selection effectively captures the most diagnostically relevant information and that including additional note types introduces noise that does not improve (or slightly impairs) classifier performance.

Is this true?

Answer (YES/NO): YES